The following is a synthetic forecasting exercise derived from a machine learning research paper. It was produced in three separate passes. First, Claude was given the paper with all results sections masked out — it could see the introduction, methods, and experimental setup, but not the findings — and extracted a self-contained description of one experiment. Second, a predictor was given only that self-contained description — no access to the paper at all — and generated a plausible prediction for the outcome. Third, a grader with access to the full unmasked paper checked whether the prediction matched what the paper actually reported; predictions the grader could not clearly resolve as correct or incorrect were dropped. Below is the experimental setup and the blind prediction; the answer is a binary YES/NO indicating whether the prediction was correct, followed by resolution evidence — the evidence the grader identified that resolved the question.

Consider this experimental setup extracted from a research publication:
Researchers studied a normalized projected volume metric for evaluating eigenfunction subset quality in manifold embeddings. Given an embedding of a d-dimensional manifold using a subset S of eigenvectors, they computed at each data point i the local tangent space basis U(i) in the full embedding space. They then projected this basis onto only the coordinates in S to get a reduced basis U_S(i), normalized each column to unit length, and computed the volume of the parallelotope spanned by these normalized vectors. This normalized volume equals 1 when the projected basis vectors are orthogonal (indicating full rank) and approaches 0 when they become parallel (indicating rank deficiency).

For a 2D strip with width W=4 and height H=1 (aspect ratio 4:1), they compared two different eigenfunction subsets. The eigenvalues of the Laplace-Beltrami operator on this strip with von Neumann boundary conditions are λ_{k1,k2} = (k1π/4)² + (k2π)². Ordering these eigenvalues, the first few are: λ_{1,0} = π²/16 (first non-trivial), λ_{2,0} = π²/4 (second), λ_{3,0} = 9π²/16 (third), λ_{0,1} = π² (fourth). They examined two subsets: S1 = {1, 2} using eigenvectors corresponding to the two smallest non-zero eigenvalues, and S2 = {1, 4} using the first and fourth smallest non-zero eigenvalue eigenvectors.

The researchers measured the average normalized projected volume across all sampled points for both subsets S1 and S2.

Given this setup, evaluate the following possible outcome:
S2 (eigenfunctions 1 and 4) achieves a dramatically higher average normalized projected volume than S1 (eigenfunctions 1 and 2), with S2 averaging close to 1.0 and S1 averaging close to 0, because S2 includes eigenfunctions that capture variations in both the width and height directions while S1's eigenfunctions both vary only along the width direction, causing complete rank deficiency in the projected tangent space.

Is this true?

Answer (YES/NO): YES